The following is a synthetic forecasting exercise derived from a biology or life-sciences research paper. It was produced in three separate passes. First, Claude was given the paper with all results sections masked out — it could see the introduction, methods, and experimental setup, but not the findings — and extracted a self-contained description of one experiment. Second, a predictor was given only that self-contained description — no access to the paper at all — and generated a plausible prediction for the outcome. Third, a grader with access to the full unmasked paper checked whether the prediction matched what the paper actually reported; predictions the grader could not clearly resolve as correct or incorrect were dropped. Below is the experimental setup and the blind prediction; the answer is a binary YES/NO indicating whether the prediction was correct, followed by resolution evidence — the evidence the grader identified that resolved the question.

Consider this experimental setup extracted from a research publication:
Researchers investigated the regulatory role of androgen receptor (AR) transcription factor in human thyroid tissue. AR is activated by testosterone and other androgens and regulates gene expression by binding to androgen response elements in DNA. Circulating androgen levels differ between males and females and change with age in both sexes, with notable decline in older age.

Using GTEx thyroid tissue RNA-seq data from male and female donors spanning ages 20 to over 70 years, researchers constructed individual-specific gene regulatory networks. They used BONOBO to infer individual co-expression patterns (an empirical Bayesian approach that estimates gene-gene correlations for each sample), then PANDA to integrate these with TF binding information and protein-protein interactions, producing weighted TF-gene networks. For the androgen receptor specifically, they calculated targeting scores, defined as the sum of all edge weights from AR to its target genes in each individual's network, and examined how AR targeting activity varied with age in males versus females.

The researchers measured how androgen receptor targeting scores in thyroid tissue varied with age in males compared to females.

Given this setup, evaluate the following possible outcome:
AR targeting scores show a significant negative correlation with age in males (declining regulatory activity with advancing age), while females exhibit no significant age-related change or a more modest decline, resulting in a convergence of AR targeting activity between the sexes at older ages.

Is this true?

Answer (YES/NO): NO